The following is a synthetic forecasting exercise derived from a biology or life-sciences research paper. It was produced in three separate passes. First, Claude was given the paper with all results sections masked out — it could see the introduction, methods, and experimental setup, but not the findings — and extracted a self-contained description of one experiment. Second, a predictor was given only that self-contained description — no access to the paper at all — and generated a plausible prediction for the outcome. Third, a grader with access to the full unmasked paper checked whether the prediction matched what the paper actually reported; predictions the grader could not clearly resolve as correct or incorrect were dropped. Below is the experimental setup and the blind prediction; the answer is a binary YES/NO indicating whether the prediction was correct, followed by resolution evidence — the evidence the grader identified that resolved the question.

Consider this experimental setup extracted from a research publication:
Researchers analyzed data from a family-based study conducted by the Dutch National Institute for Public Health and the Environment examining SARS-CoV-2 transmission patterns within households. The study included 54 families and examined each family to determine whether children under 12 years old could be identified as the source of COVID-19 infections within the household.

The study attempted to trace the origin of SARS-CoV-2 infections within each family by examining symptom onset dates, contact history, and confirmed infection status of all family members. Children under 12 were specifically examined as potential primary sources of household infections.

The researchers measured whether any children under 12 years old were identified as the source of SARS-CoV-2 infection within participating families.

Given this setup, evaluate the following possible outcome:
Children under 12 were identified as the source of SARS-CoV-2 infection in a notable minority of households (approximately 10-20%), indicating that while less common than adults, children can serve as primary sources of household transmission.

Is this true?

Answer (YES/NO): NO